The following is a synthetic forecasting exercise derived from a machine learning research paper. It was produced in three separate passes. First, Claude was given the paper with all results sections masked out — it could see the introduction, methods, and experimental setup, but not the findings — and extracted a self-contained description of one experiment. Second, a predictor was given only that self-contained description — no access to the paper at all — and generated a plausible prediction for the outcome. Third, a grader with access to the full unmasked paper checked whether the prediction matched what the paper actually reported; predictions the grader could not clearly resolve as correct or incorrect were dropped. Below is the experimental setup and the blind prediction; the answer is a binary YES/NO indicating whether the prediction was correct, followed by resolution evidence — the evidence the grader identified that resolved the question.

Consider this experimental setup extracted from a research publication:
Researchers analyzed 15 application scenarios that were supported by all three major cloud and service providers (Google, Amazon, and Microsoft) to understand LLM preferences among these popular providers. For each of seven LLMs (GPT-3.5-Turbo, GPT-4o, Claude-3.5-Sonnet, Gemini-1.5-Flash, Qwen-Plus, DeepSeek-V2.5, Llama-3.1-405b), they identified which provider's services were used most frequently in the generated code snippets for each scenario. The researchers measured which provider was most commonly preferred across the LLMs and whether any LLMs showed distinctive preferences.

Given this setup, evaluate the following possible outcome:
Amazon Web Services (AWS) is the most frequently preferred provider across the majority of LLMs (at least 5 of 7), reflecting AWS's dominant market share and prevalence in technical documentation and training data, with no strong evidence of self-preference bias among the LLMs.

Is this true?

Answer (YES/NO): NO